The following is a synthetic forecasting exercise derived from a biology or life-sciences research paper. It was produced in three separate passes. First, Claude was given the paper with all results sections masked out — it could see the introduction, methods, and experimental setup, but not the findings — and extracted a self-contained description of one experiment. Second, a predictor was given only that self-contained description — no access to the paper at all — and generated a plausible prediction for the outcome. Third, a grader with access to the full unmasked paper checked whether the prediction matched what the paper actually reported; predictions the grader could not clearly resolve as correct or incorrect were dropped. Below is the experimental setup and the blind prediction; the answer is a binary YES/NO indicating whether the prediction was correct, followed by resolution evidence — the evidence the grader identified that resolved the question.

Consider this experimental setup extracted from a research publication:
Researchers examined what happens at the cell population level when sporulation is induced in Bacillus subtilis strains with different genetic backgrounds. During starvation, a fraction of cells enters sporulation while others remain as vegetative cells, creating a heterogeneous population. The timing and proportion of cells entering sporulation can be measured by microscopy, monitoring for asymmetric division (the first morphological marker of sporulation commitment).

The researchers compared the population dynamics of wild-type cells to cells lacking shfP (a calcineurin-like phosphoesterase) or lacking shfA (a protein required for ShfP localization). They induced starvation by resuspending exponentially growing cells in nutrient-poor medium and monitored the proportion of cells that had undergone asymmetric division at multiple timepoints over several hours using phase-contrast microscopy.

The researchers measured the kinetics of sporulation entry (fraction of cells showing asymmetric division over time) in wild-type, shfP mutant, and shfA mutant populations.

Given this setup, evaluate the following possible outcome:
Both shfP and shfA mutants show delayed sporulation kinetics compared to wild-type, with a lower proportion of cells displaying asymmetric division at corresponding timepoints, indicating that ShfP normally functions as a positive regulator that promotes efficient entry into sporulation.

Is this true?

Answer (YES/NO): NO